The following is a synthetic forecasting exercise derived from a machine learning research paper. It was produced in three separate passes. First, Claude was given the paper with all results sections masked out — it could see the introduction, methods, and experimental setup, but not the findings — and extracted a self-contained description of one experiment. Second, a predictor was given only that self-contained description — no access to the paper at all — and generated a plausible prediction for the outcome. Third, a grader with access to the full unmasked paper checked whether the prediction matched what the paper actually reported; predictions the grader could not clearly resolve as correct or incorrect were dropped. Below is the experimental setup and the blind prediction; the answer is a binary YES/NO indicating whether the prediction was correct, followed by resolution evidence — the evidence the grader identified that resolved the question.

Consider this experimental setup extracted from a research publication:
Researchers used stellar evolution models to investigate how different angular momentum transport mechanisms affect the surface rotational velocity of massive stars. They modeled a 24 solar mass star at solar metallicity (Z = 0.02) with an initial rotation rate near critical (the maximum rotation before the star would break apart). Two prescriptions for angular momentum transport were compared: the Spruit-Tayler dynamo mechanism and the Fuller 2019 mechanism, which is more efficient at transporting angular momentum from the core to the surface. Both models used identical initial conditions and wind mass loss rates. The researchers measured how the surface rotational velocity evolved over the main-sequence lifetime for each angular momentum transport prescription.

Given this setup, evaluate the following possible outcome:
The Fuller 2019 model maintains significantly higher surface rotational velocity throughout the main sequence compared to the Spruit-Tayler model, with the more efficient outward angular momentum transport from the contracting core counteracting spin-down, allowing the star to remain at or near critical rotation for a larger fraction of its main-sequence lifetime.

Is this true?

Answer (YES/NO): NO